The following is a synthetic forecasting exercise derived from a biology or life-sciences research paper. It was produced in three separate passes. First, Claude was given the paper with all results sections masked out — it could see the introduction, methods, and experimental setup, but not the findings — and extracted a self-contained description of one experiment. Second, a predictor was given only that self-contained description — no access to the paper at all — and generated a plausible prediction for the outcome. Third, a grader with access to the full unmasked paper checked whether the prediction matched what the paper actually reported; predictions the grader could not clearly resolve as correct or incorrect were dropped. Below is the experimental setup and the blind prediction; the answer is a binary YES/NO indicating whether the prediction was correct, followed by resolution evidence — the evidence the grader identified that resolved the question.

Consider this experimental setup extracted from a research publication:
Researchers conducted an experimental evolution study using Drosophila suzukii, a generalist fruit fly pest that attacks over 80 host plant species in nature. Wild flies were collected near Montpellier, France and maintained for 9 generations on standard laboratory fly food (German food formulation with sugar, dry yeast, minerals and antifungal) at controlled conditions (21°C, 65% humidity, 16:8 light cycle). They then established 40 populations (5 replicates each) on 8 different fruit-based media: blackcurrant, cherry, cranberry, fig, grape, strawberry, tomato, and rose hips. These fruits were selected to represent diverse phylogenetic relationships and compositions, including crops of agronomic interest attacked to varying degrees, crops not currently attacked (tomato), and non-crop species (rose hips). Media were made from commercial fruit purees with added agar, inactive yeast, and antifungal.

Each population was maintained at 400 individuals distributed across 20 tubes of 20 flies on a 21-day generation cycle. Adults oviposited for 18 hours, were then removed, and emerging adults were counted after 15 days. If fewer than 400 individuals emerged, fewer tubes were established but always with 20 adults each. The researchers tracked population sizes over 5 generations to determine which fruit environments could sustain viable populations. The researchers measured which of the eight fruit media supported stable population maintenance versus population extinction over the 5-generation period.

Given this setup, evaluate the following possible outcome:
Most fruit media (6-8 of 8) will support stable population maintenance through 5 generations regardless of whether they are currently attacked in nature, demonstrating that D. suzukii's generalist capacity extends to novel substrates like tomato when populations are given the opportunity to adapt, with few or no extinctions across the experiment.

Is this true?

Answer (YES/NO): NO